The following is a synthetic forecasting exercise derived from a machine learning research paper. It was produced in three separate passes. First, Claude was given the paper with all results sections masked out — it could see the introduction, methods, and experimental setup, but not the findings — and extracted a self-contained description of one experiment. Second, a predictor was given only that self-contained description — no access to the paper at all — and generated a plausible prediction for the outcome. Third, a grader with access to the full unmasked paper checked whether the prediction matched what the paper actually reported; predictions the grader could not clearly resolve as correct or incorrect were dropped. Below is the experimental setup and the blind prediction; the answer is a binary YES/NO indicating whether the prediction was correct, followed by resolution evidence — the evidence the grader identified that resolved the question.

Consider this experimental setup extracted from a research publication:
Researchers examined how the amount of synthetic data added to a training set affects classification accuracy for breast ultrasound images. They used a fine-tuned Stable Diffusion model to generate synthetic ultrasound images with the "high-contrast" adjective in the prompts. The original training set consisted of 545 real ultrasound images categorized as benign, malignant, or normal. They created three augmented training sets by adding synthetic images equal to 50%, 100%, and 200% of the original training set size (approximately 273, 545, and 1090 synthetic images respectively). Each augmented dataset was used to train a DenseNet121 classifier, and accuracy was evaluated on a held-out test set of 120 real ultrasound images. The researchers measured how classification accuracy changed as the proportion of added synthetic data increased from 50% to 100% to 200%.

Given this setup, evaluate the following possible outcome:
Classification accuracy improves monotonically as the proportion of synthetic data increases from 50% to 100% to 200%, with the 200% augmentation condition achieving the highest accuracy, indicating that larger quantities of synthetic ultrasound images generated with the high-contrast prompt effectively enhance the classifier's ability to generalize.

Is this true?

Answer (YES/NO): NO